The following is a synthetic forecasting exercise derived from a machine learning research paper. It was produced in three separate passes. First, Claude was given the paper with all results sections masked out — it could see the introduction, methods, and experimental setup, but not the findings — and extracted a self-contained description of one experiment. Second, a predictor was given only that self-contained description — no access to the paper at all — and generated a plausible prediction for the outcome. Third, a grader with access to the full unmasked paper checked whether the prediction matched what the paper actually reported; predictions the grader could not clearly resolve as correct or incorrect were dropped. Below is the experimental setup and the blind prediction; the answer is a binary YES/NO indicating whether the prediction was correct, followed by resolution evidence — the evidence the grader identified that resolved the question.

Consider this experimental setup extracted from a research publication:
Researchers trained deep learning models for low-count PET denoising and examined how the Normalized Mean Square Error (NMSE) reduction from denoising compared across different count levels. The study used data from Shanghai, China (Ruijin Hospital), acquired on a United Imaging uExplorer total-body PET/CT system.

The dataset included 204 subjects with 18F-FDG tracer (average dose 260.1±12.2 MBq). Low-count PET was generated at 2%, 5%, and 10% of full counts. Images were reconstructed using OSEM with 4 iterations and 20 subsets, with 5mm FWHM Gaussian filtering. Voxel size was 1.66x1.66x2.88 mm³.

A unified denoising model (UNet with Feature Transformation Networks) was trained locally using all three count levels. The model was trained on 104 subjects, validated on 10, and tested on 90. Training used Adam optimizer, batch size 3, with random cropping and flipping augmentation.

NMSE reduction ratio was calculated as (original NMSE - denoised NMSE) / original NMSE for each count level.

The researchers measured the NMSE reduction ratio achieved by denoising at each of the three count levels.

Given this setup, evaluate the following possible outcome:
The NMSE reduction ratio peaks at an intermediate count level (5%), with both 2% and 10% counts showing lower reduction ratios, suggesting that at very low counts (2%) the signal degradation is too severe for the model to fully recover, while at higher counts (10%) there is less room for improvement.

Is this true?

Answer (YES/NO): NO